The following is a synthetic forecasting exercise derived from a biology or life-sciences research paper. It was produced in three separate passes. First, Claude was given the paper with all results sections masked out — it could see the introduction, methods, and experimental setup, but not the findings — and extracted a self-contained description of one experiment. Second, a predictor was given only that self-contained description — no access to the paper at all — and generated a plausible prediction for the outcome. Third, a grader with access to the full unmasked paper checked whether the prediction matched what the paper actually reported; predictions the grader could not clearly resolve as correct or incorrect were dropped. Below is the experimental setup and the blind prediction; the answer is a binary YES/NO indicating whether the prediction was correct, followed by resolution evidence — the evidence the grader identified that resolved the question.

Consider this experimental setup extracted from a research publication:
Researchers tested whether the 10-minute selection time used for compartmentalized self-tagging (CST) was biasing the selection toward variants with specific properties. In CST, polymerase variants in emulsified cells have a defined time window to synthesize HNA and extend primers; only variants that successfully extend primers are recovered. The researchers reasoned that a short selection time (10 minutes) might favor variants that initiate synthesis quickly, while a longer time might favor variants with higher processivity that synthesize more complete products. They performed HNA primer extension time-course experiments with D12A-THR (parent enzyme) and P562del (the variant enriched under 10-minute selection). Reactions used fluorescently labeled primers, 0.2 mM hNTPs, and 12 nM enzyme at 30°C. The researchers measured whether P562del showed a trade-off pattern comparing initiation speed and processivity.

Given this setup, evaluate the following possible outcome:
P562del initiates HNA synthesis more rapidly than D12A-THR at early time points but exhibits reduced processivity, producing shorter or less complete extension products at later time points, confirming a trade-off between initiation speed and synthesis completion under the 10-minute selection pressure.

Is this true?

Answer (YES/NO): YES